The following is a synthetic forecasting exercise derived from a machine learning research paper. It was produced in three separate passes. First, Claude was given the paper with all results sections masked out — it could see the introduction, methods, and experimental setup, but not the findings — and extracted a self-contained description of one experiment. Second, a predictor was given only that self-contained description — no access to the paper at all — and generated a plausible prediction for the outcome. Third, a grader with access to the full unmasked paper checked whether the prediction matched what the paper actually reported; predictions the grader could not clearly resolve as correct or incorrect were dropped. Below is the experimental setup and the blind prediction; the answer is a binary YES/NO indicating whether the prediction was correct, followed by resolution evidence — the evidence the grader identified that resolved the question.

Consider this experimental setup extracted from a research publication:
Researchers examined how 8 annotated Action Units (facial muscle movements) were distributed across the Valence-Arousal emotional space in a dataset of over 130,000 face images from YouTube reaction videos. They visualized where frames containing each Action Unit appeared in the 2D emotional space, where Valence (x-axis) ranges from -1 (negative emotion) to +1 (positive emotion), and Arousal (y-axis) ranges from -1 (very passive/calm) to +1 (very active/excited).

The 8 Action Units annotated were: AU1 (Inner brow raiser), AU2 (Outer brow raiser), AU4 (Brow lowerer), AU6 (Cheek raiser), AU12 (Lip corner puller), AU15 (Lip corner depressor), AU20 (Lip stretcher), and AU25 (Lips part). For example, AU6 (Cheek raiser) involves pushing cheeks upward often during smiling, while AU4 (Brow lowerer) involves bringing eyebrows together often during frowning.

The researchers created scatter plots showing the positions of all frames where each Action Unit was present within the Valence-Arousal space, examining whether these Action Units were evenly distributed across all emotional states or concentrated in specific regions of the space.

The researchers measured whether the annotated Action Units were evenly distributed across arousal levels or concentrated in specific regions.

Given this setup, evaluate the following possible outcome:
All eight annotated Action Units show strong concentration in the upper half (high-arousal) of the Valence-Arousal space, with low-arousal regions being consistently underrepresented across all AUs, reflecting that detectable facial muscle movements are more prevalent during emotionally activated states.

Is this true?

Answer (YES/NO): YES